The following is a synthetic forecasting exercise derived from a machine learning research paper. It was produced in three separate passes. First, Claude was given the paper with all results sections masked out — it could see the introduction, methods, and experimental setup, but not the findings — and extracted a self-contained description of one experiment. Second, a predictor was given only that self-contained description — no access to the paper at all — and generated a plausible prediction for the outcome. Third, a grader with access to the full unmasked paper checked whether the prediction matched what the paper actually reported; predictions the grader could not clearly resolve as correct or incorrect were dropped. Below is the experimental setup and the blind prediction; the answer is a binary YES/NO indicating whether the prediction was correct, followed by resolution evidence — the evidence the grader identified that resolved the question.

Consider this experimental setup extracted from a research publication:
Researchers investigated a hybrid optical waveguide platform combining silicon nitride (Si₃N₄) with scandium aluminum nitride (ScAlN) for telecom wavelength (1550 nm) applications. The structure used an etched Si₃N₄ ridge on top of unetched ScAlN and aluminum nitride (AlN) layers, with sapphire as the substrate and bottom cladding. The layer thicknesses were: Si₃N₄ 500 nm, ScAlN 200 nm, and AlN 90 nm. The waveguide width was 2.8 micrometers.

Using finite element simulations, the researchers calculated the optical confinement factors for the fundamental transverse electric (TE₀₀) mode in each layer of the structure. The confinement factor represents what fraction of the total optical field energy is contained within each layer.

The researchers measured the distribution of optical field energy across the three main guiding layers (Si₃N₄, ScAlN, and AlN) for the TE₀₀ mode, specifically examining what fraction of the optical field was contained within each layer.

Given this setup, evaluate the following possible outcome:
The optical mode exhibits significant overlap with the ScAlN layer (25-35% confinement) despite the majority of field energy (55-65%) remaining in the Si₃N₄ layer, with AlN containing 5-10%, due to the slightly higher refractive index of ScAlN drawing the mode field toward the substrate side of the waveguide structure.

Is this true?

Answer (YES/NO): NO